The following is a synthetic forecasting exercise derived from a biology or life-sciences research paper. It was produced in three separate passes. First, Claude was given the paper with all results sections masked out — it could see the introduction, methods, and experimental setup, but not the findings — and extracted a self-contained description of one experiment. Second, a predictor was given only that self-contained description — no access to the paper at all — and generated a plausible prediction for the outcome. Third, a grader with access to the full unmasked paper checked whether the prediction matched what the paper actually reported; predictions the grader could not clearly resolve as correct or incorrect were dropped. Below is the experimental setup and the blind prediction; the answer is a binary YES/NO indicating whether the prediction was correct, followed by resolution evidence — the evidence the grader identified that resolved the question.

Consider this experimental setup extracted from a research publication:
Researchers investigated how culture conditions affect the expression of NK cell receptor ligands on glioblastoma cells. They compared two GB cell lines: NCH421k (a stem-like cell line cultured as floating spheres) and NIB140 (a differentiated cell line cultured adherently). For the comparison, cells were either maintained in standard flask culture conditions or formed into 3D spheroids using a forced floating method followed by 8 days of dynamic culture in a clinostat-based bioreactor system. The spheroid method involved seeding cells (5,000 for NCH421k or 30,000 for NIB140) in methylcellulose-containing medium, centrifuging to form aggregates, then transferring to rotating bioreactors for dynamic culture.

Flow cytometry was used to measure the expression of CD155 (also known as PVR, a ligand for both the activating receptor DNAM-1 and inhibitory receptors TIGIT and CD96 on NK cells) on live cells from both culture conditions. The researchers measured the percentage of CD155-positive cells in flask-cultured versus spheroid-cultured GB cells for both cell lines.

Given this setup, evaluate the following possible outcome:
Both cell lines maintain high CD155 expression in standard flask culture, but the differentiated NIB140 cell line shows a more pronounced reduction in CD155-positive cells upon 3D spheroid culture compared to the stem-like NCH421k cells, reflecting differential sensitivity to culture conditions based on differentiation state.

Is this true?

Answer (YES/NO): YES